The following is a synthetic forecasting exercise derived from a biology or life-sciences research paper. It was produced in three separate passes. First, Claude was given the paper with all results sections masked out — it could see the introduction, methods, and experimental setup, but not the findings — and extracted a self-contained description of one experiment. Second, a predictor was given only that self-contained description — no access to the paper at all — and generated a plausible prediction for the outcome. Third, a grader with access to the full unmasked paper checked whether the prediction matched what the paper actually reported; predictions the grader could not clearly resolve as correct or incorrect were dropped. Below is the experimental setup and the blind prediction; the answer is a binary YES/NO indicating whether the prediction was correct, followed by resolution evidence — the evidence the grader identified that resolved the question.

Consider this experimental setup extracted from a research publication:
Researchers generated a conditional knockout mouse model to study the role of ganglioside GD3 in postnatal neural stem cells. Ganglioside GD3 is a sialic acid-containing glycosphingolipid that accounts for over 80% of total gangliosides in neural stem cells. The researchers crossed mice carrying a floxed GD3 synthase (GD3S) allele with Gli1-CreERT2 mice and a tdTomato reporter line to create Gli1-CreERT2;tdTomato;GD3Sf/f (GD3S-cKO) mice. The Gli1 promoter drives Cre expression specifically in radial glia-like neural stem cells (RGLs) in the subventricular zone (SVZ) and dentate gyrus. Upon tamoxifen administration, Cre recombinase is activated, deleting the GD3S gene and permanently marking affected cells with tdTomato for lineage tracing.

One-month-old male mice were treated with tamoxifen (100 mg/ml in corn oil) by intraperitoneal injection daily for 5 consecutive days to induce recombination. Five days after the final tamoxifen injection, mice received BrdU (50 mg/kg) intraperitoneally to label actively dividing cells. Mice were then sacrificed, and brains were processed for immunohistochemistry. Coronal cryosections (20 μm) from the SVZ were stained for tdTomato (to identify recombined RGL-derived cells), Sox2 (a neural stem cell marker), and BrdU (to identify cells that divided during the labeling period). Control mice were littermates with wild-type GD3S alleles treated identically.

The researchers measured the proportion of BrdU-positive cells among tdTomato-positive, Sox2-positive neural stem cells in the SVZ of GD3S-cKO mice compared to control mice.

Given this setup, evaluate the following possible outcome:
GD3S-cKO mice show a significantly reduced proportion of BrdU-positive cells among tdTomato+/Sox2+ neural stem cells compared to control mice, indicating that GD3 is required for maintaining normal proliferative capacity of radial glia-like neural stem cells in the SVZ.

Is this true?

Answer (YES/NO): NO